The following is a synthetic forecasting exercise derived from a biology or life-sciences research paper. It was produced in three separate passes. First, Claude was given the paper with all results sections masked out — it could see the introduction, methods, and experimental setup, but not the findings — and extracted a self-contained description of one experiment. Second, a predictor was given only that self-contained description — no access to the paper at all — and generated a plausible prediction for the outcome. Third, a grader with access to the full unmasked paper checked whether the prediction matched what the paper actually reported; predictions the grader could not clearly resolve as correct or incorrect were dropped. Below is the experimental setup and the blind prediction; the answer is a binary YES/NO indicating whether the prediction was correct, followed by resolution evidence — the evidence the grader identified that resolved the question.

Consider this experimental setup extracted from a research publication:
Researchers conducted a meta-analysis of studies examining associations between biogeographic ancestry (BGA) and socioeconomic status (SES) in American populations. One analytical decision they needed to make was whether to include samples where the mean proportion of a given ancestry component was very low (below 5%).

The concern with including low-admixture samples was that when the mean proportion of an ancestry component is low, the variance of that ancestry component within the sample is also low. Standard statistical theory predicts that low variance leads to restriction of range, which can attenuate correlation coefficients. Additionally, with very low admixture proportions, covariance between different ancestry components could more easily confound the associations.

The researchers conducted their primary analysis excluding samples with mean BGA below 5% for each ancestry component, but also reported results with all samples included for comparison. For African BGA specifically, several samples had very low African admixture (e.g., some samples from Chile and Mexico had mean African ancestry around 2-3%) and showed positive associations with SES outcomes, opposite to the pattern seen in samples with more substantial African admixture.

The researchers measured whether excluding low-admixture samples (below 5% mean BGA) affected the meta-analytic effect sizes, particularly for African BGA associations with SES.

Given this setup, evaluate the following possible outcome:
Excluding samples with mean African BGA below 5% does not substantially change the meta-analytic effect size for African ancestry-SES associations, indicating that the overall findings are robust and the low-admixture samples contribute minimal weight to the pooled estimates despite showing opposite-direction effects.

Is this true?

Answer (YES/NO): NO